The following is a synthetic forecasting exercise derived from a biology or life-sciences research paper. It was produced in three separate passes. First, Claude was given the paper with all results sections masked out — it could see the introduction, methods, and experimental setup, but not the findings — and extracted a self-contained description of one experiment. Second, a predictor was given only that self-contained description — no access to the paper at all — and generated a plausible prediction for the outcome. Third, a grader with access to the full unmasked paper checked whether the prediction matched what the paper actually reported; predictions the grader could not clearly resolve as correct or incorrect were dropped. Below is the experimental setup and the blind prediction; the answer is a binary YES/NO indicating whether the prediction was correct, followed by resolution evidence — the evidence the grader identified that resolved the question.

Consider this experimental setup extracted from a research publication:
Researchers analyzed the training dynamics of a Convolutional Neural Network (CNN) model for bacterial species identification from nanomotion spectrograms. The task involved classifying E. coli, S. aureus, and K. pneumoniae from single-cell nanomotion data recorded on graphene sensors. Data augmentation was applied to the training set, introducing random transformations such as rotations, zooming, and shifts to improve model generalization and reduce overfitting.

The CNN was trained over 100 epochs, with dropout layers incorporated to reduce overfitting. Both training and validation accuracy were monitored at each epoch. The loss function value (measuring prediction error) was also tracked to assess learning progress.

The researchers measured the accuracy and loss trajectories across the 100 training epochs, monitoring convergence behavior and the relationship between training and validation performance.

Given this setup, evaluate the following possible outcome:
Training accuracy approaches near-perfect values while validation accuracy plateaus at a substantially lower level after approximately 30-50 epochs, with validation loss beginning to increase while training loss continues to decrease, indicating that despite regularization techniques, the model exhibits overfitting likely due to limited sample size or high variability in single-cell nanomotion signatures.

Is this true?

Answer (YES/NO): NO